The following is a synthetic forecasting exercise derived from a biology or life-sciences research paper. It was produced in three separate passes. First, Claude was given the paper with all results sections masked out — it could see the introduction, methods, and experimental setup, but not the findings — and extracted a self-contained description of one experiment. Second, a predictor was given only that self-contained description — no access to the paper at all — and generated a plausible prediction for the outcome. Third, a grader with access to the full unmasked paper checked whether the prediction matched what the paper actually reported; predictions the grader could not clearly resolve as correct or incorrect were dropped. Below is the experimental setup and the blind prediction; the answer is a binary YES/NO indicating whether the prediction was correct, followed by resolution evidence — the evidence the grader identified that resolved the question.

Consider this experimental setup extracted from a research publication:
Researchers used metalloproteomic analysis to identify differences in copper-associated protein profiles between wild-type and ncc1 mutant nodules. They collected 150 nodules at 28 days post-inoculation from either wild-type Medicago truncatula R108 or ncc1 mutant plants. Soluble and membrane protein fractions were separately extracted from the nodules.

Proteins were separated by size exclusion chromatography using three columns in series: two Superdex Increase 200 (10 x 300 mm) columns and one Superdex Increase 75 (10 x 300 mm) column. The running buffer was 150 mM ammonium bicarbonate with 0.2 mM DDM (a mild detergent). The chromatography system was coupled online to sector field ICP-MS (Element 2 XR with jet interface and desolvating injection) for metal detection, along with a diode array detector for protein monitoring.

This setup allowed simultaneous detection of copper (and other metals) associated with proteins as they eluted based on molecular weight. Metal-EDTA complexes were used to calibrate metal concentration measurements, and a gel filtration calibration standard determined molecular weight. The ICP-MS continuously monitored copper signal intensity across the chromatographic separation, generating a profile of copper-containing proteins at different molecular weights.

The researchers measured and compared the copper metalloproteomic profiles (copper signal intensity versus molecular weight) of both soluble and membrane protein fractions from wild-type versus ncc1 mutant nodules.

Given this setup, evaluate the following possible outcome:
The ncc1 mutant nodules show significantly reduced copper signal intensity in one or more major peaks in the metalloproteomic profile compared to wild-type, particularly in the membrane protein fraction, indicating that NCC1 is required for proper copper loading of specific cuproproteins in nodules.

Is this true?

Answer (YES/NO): NO